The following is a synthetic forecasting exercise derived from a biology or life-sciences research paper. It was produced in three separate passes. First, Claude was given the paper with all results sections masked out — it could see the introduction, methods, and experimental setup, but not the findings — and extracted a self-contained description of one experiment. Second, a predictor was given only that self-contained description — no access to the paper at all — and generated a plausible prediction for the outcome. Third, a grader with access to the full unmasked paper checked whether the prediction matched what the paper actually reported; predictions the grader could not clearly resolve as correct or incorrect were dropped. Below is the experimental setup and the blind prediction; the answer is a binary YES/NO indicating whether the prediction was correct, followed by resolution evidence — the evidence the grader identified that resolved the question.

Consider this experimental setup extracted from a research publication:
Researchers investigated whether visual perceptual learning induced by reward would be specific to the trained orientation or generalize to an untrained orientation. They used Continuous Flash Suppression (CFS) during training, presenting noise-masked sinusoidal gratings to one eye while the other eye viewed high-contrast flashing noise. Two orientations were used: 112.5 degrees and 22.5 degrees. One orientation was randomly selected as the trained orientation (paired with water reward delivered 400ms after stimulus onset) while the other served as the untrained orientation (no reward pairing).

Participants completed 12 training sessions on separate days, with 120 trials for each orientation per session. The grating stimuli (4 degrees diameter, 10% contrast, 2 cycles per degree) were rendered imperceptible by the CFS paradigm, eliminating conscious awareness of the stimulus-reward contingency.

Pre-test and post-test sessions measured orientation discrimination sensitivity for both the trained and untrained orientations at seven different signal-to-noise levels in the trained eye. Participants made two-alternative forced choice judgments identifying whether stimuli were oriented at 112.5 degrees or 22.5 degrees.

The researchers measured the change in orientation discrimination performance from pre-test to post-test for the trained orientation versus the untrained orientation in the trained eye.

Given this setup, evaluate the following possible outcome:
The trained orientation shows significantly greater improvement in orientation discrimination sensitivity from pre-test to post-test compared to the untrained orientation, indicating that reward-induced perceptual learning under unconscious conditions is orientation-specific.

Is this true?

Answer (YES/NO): YES